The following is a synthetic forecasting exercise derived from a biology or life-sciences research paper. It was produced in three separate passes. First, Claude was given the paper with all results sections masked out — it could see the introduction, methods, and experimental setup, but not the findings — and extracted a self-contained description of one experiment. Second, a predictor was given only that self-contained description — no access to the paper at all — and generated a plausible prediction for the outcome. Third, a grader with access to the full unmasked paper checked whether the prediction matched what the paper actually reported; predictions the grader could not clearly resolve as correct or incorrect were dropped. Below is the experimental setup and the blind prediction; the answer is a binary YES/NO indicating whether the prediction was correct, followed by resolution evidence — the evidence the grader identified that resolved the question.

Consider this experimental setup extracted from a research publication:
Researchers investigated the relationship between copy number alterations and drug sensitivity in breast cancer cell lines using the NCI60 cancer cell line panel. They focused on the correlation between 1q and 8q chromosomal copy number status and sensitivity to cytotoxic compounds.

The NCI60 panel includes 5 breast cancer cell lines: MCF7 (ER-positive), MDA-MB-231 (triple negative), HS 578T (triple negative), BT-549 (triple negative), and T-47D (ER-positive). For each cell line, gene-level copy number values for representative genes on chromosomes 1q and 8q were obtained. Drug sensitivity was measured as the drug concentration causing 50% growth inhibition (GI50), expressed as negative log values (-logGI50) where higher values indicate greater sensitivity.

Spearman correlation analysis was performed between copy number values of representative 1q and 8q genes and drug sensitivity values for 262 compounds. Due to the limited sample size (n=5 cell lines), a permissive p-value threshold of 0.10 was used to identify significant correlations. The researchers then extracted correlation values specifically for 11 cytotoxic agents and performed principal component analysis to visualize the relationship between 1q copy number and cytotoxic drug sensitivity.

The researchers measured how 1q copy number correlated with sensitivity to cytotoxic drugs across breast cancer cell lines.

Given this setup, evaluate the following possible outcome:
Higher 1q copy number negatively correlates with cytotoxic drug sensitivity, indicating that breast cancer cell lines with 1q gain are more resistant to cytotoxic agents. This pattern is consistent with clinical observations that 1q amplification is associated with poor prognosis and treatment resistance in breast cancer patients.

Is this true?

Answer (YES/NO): NO